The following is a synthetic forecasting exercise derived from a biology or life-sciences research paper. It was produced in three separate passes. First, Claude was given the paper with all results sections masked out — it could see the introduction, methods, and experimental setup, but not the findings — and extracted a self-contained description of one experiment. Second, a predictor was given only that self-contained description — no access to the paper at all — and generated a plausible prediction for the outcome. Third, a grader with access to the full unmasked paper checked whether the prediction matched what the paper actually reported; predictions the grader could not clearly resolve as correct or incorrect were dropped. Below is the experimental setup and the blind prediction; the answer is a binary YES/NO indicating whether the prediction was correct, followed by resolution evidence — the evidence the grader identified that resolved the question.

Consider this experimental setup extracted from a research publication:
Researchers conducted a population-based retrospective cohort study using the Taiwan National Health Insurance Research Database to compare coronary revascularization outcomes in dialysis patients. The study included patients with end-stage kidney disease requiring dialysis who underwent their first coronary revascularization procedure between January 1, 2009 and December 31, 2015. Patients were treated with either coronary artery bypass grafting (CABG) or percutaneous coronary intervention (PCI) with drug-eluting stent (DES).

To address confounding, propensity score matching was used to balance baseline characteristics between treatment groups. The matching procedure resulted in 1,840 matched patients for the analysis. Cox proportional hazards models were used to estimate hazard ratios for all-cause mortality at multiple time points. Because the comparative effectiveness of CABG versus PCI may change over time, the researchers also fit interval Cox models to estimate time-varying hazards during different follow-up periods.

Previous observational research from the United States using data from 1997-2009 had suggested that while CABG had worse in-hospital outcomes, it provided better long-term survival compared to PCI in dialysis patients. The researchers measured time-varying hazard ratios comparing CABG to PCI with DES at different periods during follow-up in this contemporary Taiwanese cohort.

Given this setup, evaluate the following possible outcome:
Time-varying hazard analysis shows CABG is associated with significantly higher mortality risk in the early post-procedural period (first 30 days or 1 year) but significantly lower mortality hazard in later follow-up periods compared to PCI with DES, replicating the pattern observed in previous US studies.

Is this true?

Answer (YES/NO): NO